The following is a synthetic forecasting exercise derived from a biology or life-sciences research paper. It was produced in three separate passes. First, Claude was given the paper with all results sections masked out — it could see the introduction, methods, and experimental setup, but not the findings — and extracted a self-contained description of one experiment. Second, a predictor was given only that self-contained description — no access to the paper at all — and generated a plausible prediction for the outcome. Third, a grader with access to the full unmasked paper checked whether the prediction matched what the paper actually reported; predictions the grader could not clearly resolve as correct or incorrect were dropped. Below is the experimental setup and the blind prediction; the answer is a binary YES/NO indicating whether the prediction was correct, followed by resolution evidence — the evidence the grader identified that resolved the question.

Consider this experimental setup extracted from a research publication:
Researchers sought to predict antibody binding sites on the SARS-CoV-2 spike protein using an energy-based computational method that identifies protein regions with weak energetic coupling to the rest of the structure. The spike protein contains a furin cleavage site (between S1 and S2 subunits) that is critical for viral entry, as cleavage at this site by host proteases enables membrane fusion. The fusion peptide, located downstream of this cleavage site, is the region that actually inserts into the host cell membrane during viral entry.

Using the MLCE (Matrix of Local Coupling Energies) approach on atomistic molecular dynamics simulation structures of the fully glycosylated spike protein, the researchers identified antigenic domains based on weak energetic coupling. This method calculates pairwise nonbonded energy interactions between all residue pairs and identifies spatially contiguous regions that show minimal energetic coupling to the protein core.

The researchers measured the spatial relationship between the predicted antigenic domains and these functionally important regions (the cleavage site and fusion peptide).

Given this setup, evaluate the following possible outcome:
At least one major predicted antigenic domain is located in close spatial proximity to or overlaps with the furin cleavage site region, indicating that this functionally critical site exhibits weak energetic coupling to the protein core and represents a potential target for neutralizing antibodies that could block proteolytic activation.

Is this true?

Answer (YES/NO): NO